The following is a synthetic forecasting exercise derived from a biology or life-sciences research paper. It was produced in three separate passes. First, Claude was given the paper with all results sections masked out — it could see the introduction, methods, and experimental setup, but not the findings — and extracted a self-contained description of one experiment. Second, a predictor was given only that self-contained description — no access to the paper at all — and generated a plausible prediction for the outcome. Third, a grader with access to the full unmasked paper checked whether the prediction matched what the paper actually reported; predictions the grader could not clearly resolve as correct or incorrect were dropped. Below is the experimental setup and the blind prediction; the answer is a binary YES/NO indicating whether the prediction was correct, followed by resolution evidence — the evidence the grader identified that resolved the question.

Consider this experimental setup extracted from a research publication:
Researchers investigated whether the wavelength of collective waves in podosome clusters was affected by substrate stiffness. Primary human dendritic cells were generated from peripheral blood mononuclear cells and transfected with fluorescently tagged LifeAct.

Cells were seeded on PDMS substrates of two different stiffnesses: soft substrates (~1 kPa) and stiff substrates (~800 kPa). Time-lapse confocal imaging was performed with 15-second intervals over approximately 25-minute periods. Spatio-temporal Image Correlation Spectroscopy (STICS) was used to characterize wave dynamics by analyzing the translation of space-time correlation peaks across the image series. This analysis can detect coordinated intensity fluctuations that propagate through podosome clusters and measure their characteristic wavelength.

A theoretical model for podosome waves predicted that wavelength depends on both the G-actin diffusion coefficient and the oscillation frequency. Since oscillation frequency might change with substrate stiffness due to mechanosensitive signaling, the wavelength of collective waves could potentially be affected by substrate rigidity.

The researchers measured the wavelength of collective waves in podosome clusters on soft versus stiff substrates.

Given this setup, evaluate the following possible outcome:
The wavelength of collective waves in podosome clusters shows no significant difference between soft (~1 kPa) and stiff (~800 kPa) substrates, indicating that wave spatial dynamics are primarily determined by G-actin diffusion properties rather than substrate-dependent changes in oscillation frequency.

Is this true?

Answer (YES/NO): NO